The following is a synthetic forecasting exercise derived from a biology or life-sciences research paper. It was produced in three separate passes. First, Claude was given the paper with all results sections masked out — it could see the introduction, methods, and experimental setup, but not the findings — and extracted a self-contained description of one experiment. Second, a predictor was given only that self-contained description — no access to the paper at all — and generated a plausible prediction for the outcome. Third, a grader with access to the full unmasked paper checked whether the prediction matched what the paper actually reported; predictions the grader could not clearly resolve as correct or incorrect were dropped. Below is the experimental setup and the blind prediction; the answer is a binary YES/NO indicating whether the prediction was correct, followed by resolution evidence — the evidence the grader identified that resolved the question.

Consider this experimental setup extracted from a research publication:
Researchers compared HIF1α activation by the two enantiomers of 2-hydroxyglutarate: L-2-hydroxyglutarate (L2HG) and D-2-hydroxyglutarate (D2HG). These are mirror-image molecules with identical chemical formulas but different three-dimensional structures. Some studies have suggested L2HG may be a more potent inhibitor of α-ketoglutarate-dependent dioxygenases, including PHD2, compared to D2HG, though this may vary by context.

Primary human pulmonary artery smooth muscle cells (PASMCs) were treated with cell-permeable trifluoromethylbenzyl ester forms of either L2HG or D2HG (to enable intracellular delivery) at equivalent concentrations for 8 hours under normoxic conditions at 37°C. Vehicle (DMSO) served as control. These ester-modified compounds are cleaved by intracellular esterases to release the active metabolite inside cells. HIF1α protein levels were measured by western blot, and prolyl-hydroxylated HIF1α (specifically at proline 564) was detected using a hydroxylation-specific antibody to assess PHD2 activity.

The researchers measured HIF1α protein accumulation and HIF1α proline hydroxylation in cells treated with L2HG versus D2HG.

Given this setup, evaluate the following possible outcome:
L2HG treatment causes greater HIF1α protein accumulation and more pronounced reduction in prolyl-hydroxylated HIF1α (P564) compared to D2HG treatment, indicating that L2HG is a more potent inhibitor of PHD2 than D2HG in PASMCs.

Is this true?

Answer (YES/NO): YES